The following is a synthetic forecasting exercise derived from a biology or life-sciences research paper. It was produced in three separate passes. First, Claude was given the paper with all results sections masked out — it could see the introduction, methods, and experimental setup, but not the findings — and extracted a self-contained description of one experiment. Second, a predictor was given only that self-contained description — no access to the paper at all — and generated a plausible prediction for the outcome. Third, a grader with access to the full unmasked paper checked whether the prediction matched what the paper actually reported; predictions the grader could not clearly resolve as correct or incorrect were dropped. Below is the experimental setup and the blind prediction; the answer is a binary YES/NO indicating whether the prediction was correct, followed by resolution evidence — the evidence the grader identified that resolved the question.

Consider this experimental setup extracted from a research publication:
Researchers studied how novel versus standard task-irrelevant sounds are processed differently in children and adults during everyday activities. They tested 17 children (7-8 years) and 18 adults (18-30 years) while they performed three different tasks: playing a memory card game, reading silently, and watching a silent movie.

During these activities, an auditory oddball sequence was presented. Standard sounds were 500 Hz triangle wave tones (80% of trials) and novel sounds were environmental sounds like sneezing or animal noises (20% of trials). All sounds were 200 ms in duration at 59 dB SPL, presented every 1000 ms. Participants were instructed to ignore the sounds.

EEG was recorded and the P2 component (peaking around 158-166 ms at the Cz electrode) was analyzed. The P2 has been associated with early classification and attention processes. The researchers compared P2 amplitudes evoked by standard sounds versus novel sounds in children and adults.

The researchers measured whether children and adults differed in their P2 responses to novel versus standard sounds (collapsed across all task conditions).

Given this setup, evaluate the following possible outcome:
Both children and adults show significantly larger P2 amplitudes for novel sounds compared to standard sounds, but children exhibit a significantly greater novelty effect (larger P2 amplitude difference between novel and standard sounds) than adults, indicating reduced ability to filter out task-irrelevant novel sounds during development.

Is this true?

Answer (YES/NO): NO